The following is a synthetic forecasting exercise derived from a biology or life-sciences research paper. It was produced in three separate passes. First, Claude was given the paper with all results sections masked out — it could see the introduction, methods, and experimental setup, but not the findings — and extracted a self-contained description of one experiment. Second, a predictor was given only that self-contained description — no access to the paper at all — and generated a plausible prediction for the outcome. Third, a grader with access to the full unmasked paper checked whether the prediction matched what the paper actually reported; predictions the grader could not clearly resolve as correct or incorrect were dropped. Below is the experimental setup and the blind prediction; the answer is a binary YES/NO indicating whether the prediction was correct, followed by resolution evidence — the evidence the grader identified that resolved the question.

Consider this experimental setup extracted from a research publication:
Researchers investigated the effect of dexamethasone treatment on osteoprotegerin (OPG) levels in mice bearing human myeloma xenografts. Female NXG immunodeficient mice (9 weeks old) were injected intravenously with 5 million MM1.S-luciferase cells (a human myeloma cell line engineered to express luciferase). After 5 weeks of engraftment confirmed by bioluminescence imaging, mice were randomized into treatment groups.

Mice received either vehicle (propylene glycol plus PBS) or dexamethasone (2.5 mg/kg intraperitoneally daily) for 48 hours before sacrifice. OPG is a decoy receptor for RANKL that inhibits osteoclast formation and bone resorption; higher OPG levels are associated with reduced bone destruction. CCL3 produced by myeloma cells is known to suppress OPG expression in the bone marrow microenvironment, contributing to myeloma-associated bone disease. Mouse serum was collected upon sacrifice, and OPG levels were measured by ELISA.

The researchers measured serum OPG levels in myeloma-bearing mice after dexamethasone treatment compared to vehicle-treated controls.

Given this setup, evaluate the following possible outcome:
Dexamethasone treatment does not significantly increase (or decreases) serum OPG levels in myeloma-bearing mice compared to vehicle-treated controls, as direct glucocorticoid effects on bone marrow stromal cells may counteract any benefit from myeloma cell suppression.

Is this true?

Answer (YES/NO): YES